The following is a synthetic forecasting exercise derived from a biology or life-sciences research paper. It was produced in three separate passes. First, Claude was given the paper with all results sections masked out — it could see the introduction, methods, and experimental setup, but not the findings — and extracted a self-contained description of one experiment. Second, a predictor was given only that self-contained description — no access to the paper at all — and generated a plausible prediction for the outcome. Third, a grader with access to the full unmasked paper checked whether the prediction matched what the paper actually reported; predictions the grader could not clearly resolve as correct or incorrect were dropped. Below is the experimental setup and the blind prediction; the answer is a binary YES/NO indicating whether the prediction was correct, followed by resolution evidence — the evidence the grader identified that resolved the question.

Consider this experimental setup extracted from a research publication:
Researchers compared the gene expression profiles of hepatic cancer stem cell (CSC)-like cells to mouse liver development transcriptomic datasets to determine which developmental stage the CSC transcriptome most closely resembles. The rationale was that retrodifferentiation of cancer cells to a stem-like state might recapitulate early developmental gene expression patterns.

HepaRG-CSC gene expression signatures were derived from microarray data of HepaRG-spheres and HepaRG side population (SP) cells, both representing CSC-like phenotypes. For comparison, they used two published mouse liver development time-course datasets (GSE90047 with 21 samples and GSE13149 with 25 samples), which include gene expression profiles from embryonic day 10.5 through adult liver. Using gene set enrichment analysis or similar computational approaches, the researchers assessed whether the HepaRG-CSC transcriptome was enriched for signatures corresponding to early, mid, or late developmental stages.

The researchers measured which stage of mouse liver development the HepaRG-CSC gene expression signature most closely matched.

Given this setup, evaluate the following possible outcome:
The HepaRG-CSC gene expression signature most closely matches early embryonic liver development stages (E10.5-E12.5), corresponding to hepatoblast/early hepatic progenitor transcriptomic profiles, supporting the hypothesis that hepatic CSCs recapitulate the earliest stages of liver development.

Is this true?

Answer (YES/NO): NO